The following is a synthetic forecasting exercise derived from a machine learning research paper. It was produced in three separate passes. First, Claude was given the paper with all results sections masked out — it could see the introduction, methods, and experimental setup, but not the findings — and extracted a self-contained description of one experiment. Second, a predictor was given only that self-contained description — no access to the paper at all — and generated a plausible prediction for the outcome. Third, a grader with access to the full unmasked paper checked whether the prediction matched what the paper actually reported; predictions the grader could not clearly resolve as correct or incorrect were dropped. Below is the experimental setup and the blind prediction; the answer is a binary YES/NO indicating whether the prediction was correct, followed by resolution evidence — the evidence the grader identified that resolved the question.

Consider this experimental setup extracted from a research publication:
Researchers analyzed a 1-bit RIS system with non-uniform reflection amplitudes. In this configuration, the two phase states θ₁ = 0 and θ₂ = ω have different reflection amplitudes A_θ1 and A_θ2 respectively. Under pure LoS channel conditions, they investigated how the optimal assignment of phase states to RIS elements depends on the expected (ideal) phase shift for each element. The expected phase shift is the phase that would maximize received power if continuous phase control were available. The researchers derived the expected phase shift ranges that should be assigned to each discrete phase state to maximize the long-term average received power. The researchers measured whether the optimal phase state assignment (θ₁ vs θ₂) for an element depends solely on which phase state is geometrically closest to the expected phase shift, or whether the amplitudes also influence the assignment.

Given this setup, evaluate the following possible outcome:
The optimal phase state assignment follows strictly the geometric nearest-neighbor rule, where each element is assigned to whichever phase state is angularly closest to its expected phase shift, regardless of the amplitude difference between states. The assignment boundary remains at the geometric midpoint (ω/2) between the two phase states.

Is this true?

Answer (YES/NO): NO